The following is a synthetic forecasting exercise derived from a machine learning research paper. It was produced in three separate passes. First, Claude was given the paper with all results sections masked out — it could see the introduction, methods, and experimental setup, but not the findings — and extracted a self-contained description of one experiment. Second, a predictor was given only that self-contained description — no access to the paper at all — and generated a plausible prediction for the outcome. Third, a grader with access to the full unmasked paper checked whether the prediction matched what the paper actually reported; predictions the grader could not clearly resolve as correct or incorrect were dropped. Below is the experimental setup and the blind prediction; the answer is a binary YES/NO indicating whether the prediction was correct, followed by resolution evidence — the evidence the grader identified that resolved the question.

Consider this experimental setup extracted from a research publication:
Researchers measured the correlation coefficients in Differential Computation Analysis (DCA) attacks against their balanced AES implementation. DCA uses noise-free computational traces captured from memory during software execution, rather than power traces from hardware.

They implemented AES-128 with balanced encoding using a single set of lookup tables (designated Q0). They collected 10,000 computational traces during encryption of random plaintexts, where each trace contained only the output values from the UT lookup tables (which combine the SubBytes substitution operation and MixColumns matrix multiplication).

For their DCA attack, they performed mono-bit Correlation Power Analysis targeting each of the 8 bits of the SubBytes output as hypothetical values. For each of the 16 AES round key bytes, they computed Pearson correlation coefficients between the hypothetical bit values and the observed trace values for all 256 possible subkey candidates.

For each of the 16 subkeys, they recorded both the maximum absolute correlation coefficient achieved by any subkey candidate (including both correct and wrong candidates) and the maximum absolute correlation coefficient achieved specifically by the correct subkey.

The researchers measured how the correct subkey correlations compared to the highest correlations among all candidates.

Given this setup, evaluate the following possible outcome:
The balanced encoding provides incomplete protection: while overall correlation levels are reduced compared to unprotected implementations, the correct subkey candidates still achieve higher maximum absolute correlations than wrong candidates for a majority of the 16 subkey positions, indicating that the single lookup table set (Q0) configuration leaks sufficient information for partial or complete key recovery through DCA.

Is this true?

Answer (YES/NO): NO